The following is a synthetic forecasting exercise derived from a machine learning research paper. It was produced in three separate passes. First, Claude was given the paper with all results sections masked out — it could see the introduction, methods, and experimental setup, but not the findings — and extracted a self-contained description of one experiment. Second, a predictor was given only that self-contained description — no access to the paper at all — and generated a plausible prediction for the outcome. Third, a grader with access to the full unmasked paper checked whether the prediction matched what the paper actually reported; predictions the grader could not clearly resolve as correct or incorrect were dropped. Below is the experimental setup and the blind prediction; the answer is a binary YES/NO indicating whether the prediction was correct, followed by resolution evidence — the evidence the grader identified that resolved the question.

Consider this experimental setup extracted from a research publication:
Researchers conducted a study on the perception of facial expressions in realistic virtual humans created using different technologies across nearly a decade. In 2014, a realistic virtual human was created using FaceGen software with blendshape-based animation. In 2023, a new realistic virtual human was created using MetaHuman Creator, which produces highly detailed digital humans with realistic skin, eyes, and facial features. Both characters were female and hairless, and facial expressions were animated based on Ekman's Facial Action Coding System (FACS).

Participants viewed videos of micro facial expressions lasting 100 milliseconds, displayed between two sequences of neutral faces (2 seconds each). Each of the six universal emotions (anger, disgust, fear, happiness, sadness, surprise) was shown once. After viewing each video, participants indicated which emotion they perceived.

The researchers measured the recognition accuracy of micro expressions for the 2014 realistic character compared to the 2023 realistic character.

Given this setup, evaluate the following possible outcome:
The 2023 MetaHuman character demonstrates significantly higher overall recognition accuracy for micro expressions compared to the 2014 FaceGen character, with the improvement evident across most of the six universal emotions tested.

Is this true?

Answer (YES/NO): NO